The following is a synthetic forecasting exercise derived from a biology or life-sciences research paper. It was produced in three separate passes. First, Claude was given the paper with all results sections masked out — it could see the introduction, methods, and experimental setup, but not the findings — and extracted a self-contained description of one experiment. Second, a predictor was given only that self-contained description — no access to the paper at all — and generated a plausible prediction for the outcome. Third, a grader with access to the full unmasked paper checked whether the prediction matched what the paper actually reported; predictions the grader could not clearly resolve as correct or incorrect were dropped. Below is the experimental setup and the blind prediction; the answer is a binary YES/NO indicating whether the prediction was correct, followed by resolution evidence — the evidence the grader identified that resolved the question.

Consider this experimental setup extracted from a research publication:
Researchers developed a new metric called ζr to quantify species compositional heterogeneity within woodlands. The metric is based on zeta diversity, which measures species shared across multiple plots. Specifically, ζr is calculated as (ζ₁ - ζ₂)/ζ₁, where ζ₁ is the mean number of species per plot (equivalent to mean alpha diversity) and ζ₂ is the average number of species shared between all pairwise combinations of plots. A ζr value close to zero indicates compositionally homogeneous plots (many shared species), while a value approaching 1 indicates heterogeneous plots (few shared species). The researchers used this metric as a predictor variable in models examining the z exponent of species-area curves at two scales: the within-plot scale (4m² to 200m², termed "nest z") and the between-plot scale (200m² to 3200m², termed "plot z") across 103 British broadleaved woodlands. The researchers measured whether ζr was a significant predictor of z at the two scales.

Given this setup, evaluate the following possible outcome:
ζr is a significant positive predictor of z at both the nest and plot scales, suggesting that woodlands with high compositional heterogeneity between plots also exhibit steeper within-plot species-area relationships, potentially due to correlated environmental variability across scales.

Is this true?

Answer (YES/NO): NO